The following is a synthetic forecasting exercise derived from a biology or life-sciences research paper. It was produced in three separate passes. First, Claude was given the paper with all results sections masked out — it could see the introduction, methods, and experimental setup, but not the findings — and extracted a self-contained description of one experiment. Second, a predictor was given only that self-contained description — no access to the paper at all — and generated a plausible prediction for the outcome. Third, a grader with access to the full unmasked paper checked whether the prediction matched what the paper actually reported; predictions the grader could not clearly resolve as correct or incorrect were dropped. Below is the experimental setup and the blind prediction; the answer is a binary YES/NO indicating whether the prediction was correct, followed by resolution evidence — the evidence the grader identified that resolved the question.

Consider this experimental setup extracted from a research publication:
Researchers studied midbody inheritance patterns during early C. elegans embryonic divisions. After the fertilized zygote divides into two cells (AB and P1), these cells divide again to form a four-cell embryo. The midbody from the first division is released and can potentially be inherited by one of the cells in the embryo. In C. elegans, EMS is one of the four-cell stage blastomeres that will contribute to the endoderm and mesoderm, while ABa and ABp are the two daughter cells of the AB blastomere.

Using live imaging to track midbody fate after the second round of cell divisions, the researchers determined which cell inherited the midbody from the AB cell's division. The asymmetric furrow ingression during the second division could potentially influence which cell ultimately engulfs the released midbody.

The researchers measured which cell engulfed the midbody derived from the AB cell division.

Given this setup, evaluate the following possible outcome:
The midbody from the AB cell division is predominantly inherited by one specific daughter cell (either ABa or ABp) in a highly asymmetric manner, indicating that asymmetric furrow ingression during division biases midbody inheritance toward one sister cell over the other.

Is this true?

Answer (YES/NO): NO